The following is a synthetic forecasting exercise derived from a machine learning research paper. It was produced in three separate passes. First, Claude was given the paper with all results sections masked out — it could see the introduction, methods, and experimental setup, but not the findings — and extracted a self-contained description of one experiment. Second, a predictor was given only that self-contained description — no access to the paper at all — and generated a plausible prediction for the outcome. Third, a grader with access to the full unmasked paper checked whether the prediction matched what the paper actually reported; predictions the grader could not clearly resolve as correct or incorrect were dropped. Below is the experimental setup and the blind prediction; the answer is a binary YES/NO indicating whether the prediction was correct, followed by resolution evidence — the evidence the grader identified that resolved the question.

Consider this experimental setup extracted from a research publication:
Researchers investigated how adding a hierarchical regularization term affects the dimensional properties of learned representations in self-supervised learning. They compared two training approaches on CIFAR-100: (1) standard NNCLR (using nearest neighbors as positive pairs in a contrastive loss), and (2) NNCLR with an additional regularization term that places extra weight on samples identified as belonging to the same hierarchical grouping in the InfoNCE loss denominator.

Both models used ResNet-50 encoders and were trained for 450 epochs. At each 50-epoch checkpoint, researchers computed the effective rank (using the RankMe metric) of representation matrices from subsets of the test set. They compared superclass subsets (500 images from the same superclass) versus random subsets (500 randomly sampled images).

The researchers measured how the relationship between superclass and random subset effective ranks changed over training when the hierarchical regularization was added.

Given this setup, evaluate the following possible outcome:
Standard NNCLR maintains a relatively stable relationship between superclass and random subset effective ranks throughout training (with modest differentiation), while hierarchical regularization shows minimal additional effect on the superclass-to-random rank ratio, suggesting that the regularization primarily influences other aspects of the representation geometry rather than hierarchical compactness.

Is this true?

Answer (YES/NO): NO